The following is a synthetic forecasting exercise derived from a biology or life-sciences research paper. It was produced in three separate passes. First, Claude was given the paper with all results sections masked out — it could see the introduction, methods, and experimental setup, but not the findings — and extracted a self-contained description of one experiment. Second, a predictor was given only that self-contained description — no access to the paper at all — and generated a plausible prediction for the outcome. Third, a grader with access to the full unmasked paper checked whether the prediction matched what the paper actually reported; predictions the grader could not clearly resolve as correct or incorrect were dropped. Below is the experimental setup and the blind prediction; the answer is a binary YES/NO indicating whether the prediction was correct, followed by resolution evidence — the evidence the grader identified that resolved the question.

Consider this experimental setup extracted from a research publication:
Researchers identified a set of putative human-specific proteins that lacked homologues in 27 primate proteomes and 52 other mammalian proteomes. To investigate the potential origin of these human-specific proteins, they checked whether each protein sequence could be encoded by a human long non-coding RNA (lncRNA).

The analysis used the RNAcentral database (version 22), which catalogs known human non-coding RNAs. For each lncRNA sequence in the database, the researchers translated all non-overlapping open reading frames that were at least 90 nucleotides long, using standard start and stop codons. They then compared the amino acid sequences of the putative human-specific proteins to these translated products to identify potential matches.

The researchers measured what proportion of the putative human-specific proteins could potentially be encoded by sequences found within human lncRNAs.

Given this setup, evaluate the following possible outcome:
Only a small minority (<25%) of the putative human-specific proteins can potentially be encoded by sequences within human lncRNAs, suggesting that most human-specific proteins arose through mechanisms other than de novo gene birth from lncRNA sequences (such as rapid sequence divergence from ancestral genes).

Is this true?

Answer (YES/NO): NO